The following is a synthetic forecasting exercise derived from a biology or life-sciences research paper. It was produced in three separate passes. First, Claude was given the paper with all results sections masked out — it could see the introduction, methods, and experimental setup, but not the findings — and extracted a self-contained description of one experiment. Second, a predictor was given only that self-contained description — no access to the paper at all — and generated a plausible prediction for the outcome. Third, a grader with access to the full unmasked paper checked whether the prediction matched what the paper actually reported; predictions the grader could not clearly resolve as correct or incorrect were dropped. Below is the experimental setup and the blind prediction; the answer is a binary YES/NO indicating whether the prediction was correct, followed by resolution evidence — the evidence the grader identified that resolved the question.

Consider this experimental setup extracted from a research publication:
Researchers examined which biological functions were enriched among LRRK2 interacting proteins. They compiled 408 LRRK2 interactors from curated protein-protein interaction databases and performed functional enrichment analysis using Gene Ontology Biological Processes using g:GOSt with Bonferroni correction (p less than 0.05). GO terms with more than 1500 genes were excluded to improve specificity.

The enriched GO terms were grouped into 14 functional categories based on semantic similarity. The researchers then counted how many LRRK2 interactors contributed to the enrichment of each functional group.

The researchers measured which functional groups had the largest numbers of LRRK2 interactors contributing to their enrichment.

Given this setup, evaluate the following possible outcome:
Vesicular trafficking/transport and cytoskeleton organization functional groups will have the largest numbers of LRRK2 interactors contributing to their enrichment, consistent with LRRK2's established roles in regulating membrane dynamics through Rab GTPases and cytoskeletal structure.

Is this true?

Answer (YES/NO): NO